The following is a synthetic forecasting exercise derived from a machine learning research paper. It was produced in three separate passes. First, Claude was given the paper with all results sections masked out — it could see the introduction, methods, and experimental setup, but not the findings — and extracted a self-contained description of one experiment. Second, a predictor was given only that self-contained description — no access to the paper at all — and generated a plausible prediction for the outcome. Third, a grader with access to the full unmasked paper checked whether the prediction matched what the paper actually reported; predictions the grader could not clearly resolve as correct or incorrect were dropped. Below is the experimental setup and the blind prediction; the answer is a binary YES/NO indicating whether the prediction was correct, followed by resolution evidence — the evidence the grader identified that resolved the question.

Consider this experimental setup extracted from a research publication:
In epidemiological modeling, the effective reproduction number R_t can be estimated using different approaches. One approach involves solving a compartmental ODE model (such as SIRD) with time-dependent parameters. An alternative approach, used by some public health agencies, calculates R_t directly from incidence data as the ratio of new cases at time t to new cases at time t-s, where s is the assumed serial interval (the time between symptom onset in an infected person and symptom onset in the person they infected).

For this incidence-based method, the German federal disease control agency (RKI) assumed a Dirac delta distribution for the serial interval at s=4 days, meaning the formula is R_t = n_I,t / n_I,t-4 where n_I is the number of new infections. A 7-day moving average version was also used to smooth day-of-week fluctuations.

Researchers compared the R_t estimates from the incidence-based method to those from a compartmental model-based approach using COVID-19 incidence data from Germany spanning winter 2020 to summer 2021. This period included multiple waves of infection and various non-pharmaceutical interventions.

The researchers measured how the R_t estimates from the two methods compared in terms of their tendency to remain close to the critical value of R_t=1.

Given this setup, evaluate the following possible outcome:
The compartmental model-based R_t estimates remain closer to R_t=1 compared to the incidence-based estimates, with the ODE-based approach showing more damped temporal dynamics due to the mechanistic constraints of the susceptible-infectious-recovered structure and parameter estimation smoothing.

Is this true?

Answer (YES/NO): NO